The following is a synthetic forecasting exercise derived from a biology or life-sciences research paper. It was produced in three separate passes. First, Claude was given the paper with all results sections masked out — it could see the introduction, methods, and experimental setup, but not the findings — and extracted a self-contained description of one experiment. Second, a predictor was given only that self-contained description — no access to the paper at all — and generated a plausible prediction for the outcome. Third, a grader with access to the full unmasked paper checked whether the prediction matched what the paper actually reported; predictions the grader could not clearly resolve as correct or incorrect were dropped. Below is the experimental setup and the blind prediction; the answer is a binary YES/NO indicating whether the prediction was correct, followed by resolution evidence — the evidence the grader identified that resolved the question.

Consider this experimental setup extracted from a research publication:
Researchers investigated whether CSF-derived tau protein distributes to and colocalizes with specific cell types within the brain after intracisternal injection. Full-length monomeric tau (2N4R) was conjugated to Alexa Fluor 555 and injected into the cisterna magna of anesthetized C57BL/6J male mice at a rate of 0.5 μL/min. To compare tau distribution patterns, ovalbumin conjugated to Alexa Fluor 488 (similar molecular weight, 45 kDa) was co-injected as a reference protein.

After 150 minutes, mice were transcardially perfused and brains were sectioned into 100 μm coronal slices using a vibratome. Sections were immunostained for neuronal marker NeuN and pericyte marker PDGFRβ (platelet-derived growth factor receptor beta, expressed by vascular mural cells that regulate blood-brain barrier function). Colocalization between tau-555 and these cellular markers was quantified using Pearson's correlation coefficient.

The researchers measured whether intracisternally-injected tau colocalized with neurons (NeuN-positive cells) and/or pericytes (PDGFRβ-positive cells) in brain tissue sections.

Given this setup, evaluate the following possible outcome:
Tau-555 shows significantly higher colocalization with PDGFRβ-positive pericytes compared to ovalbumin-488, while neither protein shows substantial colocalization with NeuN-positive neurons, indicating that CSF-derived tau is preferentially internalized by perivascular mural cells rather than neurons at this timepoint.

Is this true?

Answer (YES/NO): NO